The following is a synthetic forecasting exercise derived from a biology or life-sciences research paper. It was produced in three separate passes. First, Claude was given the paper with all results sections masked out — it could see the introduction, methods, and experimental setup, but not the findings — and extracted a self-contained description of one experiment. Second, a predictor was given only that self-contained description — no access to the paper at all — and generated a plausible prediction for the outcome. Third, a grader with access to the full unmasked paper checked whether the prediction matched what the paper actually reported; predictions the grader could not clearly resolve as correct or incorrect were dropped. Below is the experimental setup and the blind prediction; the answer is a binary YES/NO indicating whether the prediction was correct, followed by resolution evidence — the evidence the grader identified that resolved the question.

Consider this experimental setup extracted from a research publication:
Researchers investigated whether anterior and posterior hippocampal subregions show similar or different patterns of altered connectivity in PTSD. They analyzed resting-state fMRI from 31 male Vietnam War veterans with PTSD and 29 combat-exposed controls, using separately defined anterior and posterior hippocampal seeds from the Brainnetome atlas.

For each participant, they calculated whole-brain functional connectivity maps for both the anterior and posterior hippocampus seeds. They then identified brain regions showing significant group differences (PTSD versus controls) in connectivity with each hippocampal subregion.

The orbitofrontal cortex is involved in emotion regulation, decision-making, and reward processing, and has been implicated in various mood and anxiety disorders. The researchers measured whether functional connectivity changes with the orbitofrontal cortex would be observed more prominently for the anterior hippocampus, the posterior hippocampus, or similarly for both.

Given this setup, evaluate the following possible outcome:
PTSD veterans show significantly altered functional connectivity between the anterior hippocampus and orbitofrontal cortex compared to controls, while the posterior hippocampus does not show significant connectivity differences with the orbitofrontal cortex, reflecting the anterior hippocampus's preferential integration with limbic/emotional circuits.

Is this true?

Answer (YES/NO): YES